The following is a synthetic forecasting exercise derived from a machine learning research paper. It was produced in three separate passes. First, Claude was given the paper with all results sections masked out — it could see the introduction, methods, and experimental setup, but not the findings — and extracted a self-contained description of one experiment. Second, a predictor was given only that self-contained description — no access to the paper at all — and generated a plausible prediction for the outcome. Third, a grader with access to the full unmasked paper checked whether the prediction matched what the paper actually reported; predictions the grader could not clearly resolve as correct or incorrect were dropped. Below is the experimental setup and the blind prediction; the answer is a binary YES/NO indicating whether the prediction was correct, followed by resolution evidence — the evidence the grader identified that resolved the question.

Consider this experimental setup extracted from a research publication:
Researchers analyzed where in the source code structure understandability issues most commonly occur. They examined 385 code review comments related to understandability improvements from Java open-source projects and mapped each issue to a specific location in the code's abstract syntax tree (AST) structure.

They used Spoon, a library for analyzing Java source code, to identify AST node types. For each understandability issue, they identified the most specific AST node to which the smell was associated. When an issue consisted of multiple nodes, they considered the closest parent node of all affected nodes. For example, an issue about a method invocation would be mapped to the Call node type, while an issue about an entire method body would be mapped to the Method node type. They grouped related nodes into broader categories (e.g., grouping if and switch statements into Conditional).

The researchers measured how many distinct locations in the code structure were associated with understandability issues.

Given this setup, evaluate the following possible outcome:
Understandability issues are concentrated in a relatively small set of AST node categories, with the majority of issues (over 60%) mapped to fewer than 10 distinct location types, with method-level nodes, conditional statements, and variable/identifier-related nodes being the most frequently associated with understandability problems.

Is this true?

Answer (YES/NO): NO